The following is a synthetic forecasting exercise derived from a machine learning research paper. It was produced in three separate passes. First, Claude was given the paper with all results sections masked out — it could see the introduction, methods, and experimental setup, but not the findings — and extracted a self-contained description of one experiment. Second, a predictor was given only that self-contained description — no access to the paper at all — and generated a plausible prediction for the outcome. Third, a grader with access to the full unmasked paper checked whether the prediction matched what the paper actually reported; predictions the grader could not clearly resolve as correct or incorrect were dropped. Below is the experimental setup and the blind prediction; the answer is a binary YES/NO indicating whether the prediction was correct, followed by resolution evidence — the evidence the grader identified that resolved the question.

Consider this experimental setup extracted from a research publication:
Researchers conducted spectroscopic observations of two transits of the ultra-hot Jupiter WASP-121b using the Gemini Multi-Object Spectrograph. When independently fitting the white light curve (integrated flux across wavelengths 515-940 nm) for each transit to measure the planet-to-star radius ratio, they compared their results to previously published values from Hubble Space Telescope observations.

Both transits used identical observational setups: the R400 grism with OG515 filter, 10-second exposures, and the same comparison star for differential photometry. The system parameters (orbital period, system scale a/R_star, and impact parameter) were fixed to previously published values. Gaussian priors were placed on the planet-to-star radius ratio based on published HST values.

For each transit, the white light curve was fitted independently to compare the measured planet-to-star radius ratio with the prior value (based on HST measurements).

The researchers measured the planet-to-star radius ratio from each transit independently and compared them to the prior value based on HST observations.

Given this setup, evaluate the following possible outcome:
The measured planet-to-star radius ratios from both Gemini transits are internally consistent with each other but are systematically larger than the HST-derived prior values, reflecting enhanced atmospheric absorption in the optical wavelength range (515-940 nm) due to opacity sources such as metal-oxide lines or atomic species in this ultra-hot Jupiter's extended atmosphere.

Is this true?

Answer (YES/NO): NO